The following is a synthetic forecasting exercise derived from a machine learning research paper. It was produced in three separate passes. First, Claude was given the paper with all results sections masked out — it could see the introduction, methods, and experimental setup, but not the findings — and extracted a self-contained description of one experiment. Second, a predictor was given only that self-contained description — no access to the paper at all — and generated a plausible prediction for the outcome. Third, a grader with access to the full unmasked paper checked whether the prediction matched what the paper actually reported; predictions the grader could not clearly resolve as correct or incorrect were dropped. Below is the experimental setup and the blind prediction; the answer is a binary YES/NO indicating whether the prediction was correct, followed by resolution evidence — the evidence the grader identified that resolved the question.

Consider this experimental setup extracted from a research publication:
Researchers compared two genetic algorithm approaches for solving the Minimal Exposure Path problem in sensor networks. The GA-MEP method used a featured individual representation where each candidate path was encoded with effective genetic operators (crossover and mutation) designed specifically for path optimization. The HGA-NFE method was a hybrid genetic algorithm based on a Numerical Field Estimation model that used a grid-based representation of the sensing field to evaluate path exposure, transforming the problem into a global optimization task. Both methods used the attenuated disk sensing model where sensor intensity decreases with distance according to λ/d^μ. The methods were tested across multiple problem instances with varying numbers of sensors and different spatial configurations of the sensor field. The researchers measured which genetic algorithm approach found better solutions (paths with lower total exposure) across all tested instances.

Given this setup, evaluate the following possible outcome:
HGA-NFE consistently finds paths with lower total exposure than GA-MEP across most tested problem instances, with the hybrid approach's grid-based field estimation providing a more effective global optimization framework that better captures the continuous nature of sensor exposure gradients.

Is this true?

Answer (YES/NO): NO